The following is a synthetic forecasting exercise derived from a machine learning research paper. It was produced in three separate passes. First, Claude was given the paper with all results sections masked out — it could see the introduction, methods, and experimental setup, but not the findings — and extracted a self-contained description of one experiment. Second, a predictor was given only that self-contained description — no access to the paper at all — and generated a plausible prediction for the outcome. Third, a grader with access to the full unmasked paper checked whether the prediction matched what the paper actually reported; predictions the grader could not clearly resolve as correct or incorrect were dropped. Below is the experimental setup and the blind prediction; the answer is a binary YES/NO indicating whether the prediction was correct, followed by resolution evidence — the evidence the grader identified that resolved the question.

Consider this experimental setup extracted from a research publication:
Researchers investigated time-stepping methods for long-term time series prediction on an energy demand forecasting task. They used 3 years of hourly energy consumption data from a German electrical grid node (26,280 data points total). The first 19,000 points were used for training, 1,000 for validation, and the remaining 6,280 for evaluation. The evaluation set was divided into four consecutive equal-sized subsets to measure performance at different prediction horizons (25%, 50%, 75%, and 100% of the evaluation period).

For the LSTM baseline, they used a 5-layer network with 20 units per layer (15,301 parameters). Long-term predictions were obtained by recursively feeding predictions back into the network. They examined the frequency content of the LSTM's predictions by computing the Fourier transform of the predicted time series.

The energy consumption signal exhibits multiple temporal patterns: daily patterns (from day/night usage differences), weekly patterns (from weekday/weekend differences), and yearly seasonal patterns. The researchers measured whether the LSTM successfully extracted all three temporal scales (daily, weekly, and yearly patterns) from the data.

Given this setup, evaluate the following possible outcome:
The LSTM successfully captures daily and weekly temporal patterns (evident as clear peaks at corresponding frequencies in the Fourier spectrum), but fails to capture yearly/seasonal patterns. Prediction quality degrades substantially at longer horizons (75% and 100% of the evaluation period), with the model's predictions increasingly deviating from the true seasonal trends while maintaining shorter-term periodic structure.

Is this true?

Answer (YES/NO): NO